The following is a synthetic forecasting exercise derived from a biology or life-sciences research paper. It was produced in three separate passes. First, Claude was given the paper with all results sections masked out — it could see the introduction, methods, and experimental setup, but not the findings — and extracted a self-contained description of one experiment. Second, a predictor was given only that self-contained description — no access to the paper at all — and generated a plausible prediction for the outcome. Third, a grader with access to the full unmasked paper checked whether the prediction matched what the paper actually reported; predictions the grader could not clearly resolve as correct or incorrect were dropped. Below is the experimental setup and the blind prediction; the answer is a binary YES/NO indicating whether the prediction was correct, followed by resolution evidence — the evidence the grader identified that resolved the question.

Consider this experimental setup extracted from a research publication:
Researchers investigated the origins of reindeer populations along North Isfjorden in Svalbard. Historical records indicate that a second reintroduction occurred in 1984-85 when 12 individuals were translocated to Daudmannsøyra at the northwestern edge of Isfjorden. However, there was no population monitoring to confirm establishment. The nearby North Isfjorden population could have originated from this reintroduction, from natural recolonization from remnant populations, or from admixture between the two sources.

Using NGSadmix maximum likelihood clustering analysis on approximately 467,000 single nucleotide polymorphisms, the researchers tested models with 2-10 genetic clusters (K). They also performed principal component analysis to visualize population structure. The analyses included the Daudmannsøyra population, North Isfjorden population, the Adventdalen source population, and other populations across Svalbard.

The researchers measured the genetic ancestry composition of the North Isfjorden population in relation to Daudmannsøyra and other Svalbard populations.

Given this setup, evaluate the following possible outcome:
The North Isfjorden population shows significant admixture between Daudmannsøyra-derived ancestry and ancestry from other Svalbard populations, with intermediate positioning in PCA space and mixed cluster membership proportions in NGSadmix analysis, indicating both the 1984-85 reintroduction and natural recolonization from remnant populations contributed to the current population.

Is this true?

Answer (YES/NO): NO